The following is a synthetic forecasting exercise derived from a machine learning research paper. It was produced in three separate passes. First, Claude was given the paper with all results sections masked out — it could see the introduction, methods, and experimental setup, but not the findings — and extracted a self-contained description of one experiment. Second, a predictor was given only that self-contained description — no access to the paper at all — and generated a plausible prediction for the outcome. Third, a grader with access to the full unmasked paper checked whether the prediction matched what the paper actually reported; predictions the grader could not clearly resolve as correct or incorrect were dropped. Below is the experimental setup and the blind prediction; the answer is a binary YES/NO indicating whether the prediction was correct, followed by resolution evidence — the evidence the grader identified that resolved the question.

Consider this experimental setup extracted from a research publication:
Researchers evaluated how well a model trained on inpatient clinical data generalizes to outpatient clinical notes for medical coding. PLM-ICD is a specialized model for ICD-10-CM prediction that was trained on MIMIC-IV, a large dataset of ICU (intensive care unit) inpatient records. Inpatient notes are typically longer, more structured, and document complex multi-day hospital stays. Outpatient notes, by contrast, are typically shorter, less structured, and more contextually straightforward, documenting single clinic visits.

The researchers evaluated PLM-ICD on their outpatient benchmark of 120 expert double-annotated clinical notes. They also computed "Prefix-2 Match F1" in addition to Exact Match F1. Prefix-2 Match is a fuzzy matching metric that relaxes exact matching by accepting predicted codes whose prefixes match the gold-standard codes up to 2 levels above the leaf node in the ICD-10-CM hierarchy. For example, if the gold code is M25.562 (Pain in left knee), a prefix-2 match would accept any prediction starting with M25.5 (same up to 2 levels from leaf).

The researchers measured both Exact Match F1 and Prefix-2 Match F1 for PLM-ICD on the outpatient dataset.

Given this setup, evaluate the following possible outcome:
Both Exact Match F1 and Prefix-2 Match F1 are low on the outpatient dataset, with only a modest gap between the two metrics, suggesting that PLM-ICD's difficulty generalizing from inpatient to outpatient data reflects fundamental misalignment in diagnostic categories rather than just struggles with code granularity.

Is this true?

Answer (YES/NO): NO